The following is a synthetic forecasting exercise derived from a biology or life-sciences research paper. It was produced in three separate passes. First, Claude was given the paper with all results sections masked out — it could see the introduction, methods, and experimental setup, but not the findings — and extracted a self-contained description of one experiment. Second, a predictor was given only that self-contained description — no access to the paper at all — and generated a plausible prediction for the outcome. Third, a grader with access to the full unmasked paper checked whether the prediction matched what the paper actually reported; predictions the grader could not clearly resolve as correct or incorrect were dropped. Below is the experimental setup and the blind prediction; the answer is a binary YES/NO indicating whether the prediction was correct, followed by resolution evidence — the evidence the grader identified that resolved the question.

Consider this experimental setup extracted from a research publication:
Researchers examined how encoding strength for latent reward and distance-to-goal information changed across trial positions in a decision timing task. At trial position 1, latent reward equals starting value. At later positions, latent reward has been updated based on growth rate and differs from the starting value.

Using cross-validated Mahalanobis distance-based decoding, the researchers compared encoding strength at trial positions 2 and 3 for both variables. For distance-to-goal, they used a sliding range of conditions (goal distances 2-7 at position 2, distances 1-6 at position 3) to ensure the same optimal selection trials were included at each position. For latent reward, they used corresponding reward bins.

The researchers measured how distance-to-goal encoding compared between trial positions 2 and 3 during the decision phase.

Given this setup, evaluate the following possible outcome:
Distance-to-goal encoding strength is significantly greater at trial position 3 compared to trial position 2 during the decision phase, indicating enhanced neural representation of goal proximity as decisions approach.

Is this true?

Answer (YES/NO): NO